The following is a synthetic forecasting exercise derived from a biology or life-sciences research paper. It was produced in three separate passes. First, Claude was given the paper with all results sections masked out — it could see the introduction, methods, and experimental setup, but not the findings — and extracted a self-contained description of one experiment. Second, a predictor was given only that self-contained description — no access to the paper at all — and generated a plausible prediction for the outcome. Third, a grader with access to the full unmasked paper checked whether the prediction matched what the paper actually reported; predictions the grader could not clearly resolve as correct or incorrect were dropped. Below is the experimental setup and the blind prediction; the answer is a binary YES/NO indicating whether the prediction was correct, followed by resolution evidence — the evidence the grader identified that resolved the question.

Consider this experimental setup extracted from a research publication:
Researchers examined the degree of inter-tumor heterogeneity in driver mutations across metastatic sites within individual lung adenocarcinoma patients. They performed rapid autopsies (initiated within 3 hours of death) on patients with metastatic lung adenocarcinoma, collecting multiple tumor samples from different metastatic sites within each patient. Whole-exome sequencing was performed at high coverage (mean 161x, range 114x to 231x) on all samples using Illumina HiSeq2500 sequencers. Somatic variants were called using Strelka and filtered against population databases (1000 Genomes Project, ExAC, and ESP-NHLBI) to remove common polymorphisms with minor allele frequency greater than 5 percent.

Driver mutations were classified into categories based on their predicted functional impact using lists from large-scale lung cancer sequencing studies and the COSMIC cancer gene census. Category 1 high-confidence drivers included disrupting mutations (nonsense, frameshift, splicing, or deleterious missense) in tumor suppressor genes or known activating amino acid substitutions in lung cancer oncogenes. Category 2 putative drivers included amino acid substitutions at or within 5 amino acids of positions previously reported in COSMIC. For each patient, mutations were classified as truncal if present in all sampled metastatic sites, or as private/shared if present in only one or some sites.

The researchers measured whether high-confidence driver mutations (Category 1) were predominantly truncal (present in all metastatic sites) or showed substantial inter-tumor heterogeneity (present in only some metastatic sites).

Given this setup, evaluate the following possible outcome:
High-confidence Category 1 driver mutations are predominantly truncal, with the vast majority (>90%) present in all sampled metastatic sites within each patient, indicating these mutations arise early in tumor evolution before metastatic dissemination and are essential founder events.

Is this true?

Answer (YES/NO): NO